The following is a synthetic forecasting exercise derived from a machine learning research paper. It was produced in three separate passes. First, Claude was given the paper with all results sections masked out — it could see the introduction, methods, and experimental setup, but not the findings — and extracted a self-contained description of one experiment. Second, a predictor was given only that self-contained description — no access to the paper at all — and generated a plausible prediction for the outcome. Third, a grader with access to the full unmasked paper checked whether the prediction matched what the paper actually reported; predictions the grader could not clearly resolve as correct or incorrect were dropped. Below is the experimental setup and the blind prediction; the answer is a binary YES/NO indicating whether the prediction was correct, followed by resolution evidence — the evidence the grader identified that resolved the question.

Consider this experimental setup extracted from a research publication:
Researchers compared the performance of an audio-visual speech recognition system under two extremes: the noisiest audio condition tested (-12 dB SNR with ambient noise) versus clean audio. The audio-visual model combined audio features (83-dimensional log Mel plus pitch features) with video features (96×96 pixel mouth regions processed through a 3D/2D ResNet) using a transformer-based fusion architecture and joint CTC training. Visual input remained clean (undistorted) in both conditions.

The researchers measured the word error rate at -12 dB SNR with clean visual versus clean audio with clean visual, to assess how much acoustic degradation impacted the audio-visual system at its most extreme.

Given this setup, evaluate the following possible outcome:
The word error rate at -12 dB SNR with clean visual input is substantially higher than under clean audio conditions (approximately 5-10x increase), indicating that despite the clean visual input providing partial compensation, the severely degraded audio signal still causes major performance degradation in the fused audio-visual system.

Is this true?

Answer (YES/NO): NO